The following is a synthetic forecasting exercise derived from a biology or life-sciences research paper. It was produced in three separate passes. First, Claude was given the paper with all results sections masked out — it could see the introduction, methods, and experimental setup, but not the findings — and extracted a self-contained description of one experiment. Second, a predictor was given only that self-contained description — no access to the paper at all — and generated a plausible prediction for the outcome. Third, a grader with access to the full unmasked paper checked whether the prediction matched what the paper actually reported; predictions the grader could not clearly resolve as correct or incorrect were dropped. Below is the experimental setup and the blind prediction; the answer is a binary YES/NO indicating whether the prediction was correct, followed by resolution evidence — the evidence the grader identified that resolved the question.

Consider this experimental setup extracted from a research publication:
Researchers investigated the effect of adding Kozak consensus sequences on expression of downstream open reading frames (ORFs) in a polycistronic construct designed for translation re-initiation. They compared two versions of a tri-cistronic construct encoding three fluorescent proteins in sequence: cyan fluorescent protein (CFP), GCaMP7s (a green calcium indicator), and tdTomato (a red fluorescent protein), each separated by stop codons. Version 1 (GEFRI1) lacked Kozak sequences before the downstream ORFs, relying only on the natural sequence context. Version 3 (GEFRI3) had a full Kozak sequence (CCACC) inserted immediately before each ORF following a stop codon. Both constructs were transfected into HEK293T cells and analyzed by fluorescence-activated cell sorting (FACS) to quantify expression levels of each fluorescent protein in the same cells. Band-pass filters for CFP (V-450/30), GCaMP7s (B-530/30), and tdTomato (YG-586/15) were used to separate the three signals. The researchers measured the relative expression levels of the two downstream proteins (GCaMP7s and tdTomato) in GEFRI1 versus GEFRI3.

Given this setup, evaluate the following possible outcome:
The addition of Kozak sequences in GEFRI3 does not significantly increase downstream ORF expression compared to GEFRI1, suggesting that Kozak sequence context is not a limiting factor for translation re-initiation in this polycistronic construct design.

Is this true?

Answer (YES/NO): NO